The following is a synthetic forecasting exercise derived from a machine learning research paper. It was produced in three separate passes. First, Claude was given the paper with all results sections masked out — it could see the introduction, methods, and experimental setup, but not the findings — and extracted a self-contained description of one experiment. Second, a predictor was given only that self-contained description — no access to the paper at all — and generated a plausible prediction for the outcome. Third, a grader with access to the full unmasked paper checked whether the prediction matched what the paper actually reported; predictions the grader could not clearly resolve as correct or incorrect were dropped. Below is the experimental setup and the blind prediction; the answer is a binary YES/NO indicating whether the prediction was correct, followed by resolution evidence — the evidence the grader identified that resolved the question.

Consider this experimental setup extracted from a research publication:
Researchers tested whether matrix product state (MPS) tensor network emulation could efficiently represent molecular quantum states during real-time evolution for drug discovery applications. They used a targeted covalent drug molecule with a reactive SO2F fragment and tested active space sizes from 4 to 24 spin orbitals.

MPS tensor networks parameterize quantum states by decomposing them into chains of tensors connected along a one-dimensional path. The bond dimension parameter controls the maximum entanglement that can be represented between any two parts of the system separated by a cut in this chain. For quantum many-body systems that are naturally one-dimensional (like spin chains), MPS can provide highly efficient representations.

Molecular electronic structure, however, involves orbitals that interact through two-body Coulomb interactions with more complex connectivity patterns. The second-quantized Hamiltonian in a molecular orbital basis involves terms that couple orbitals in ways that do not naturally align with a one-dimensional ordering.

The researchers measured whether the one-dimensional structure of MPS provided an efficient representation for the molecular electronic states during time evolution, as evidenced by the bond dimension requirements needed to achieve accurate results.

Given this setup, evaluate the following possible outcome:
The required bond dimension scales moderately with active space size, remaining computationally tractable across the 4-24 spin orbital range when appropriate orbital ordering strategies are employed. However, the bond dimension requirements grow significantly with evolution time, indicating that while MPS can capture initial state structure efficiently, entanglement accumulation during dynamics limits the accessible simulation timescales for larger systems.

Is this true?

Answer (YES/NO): NO